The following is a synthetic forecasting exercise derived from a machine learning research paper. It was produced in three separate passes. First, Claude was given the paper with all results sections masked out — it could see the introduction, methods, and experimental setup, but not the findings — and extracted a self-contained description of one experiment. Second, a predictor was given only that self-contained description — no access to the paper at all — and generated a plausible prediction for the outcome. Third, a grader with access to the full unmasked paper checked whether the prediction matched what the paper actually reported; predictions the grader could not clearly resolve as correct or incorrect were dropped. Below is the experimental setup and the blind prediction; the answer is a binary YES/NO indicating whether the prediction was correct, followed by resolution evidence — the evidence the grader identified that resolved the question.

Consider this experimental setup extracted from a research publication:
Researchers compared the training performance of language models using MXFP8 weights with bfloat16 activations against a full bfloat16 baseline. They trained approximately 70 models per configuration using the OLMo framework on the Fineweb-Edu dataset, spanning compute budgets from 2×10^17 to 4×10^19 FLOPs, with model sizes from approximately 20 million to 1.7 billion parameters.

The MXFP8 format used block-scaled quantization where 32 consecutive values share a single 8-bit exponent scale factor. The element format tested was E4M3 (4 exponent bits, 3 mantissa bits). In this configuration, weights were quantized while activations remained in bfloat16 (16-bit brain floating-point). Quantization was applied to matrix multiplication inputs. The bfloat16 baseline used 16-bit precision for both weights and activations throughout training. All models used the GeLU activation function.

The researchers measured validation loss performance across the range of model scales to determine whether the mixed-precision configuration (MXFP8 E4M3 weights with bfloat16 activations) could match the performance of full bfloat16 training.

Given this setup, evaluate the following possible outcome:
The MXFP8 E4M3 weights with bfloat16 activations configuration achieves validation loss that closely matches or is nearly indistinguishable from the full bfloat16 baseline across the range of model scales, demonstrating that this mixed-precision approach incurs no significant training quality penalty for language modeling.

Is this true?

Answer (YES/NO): YES